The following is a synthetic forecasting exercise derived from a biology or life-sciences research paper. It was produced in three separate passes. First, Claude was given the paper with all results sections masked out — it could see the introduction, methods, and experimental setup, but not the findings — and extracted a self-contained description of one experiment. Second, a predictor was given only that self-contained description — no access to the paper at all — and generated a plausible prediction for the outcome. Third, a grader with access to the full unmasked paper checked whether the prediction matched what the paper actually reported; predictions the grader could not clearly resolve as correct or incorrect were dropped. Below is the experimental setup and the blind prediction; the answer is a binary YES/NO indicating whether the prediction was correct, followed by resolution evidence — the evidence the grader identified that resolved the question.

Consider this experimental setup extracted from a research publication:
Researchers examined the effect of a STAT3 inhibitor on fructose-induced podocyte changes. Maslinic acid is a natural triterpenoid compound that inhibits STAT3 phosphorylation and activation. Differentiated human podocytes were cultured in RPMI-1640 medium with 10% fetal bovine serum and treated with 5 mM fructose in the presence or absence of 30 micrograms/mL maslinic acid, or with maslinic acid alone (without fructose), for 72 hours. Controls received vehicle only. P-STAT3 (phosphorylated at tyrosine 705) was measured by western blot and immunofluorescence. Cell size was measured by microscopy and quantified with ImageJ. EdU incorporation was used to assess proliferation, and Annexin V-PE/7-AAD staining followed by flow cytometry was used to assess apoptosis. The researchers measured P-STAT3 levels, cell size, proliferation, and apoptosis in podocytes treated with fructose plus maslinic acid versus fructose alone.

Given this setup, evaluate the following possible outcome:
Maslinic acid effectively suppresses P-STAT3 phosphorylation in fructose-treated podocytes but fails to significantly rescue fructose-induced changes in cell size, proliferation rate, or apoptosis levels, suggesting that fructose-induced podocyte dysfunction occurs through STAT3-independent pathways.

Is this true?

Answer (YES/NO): NO